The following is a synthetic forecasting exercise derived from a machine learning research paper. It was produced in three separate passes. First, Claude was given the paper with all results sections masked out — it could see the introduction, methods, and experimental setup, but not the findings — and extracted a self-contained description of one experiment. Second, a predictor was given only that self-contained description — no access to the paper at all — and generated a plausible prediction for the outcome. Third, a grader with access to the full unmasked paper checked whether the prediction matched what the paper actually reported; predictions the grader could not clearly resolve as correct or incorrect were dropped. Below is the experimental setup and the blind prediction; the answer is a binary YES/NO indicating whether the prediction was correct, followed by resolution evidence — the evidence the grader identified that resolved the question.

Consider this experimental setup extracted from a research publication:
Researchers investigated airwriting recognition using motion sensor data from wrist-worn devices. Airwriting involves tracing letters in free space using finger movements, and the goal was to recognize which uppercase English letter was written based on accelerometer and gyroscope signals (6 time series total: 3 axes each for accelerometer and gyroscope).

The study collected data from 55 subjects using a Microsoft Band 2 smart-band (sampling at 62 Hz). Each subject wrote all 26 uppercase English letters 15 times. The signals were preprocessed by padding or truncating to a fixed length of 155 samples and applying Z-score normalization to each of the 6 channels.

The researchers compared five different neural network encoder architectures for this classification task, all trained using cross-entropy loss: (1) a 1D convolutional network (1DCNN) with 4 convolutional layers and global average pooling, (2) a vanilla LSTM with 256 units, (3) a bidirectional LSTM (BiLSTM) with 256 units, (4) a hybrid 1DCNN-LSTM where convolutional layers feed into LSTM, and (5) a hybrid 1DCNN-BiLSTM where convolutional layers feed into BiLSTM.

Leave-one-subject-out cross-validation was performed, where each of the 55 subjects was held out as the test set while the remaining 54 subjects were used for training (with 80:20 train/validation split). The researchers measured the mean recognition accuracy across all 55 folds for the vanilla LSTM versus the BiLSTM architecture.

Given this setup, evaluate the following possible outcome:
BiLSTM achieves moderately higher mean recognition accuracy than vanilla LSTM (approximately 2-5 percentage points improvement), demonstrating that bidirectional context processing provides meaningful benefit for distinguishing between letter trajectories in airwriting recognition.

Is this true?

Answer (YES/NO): NO